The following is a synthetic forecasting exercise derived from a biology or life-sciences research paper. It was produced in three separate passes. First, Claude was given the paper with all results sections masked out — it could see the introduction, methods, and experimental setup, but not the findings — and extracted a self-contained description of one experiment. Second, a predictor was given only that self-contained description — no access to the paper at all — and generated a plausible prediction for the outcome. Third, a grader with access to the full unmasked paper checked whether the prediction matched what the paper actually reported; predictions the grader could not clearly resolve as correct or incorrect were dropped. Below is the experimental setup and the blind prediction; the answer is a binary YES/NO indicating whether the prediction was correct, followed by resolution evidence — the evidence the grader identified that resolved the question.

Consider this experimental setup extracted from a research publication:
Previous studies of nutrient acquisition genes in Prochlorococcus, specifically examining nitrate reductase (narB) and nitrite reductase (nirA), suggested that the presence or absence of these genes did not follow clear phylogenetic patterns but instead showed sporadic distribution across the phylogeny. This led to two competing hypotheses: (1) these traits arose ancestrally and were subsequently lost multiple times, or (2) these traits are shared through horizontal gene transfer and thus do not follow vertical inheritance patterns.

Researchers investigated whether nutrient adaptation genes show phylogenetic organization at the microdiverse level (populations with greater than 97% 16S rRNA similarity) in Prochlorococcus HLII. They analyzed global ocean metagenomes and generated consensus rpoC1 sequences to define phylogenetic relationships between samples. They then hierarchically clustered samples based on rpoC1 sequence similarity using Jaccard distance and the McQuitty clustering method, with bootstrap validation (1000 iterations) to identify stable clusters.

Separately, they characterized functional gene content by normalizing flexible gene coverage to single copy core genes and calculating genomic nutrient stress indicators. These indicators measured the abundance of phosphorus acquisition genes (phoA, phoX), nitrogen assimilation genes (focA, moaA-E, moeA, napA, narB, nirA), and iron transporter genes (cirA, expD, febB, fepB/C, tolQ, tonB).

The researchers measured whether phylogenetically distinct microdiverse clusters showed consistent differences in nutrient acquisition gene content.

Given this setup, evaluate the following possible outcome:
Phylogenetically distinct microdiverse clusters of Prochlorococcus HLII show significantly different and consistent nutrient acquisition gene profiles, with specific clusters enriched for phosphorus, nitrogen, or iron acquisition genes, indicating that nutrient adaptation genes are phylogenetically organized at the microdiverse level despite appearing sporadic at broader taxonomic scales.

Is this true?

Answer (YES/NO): YES